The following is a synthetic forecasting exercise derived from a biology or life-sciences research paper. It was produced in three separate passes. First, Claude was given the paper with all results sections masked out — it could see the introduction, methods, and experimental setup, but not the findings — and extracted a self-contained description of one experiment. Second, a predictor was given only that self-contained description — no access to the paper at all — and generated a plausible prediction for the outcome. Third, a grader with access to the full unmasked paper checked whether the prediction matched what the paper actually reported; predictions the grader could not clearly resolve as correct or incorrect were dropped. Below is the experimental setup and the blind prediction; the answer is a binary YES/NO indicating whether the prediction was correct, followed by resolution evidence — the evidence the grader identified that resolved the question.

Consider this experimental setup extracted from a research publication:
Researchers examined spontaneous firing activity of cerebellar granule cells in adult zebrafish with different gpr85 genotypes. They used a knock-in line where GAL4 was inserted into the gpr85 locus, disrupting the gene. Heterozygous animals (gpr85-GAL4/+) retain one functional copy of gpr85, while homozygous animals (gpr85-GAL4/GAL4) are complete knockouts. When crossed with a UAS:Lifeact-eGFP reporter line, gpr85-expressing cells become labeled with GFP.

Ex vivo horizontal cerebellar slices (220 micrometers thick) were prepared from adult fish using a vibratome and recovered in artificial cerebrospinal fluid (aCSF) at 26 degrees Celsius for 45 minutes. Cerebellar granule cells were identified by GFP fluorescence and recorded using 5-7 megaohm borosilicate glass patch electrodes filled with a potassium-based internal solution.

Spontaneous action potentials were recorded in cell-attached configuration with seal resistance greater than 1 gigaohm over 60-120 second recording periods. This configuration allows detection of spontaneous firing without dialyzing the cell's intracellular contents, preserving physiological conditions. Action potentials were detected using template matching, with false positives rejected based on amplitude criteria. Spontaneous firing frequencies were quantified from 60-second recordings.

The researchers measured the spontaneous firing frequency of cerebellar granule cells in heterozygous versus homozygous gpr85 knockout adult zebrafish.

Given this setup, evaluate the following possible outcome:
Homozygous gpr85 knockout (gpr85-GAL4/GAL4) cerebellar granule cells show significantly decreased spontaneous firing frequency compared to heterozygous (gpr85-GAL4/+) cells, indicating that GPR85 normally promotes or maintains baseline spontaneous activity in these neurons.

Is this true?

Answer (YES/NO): NO